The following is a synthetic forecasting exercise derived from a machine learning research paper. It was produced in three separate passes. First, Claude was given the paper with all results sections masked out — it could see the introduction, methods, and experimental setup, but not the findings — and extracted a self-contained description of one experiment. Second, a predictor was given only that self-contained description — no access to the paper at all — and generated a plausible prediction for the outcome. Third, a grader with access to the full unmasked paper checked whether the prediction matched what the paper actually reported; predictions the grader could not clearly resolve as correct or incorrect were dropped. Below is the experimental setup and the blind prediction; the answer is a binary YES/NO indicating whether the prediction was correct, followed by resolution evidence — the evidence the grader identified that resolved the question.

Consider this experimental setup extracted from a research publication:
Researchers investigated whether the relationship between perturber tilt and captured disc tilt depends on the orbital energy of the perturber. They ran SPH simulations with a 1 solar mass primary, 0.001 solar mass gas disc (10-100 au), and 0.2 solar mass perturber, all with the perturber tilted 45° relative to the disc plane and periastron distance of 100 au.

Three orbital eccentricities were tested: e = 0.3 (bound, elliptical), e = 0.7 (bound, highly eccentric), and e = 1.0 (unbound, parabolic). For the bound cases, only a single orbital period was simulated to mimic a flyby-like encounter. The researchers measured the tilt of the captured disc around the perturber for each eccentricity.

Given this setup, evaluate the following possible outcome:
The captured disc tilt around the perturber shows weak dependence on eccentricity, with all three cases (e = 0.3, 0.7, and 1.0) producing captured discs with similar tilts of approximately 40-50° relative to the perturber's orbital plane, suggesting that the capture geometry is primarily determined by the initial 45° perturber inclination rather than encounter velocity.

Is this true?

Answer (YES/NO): YES